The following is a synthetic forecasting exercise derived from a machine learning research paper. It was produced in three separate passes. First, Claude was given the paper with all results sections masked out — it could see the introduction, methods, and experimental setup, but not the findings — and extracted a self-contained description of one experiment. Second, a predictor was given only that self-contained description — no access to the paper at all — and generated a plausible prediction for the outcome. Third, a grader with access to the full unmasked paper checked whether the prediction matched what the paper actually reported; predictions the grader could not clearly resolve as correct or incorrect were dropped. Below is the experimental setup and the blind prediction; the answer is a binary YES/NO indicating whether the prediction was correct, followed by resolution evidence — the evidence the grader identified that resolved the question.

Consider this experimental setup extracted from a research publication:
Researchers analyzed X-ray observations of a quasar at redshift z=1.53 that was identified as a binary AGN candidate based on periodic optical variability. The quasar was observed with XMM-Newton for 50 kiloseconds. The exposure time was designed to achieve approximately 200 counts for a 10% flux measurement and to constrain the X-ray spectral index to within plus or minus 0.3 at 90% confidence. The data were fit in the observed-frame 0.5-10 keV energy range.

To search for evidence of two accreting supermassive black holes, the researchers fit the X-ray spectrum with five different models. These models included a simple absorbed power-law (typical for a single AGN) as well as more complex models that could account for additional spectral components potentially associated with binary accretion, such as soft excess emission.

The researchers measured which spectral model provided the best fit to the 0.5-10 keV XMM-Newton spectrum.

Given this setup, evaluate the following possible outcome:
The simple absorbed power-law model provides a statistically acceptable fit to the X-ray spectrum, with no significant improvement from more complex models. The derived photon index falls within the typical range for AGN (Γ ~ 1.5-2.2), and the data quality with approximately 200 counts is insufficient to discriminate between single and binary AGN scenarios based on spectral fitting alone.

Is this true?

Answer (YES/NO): NO